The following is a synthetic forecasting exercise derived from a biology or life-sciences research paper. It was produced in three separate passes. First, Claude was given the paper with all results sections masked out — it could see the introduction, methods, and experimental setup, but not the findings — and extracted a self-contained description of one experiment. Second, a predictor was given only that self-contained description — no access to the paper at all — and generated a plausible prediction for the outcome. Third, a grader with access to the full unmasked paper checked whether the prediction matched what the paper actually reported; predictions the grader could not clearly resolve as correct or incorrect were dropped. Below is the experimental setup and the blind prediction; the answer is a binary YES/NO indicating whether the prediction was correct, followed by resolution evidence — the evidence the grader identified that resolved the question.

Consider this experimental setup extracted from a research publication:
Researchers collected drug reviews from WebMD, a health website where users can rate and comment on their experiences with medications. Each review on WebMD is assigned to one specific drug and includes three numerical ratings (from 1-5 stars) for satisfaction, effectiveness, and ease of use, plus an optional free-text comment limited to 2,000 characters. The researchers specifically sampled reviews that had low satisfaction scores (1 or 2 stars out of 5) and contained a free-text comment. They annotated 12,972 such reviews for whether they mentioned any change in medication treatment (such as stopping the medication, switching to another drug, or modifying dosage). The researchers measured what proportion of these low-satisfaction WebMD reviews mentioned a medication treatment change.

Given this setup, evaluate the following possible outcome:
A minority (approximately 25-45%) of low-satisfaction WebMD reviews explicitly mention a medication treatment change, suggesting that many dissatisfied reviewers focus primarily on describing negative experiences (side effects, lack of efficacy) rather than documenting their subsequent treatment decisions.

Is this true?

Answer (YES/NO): NO